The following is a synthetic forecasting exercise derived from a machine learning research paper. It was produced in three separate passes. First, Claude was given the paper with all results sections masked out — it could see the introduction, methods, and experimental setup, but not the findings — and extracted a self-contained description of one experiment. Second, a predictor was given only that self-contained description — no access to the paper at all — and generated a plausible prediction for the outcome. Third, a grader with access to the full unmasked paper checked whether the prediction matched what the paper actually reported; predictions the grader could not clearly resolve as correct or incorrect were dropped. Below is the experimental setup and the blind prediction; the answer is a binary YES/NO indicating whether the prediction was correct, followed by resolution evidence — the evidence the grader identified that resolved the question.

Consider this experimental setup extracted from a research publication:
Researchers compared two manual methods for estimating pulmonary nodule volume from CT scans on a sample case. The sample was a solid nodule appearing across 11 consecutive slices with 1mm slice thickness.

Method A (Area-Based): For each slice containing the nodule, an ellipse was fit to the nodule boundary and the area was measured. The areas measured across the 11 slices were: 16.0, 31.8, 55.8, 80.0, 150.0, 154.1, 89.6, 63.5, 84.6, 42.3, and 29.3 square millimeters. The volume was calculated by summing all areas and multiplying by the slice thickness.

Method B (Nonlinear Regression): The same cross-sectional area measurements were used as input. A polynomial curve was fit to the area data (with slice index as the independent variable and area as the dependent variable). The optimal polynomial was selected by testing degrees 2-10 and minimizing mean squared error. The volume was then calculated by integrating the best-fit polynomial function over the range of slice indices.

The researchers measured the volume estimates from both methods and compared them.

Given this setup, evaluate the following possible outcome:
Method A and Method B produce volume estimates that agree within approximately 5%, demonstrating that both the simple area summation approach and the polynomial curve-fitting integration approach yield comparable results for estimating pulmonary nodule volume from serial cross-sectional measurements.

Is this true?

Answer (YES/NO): NO